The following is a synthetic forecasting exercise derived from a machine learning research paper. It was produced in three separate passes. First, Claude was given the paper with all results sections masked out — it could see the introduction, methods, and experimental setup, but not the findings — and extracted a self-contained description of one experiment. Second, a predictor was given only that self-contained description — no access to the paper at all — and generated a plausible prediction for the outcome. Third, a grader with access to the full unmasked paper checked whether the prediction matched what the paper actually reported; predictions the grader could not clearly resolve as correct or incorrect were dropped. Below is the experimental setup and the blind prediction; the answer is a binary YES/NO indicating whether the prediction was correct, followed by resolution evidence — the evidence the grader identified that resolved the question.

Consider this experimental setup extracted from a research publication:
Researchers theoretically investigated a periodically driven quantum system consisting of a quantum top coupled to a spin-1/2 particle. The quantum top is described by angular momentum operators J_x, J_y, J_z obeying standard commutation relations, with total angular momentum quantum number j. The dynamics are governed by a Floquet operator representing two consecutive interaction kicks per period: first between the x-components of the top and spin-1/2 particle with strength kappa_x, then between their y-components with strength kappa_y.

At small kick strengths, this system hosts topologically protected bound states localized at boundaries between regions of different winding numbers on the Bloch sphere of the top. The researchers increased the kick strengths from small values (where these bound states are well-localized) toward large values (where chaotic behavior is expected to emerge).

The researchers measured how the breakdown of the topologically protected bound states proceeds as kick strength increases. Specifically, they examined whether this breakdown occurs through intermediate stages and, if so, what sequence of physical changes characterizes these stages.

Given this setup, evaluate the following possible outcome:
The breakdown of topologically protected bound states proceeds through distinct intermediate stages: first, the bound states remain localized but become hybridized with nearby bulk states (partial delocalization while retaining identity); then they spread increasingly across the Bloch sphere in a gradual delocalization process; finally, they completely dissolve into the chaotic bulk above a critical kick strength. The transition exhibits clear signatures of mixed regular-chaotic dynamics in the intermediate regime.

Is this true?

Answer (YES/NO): NO